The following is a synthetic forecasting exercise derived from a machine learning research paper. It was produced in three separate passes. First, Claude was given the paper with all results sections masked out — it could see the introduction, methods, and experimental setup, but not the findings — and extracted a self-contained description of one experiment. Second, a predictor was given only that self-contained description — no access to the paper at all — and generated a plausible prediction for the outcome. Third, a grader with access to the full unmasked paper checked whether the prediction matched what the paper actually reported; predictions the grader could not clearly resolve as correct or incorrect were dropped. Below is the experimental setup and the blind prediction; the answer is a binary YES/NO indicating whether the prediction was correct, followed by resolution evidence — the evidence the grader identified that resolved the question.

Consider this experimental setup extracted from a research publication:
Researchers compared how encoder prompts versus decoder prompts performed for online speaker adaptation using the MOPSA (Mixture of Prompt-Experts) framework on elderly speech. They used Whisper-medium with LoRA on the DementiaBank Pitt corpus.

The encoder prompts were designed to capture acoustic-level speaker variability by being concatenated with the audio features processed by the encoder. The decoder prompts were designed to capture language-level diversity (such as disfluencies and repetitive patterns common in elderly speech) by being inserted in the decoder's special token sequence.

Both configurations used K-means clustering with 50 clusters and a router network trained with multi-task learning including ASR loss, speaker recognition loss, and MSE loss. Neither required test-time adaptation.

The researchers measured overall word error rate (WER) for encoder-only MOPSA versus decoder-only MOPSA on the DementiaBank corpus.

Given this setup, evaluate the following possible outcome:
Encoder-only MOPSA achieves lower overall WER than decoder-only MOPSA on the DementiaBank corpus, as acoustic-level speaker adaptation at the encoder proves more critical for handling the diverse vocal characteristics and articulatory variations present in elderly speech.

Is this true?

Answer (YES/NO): YES